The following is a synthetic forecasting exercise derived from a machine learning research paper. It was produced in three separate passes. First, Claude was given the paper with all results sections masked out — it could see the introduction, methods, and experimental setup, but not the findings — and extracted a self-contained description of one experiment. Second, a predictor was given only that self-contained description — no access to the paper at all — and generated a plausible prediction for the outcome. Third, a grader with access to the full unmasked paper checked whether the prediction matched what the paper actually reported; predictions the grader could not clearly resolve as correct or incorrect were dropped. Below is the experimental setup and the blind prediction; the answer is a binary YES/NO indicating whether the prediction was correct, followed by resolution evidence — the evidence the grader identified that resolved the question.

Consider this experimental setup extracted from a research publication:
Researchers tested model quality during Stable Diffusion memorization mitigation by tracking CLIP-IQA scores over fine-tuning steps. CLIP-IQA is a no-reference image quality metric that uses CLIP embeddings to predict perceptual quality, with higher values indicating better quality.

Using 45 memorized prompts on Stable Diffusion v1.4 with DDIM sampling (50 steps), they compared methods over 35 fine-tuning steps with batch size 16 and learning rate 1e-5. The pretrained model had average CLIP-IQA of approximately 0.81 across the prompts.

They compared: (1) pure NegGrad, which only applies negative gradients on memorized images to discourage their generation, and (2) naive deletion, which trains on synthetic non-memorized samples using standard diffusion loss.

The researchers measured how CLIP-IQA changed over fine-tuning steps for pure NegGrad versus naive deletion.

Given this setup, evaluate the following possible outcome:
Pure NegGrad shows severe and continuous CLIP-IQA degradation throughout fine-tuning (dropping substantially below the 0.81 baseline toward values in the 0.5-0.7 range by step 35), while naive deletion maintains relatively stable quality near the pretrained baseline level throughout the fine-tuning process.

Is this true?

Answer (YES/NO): NO